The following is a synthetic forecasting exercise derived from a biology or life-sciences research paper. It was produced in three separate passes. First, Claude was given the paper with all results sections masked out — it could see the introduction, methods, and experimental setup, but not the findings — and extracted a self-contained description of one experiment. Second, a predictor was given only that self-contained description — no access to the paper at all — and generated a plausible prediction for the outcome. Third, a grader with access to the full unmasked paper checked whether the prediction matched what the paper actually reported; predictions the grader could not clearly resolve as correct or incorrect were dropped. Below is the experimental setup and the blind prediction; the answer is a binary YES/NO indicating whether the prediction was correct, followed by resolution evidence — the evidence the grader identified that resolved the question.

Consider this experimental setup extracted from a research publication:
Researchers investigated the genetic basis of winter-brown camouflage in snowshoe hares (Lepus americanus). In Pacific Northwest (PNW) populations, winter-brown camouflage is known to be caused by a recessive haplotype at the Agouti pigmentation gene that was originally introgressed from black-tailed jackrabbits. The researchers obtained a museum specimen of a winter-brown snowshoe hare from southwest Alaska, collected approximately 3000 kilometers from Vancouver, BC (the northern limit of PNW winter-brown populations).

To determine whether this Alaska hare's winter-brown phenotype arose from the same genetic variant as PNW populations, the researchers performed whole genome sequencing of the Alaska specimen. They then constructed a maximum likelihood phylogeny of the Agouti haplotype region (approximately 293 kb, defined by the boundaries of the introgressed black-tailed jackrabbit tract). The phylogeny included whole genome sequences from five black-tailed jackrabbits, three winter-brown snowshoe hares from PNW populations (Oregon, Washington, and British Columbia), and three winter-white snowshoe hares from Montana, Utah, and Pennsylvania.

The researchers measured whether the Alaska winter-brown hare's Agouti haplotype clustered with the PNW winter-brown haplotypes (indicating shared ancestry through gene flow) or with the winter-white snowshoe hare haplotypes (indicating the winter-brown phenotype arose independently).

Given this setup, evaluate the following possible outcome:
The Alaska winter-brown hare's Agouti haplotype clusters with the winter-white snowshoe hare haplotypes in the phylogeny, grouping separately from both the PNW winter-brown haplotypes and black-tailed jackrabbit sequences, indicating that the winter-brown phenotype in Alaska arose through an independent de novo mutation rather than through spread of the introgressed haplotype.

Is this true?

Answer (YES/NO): YES